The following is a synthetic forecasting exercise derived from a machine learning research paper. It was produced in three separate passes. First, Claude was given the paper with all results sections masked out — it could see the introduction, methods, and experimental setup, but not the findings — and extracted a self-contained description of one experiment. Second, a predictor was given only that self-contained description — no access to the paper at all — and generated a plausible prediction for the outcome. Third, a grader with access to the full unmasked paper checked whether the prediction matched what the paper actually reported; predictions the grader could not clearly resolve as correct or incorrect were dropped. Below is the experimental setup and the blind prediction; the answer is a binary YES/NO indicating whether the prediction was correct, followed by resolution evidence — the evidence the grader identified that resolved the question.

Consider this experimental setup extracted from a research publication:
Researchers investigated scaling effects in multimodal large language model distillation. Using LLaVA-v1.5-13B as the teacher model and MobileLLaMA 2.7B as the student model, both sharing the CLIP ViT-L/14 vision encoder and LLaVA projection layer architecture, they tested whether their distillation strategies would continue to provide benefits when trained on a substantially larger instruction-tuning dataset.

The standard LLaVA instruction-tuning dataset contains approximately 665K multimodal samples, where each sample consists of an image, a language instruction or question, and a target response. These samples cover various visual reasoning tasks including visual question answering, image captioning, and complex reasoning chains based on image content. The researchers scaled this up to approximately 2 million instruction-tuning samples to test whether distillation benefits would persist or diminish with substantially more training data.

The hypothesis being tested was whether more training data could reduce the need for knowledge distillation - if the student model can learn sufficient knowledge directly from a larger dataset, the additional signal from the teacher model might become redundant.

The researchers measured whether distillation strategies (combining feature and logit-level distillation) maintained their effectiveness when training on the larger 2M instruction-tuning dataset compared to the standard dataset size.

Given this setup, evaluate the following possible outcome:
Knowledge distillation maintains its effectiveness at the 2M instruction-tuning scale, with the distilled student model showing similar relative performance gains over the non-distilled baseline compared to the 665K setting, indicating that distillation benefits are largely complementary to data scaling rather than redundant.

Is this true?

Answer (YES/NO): NO